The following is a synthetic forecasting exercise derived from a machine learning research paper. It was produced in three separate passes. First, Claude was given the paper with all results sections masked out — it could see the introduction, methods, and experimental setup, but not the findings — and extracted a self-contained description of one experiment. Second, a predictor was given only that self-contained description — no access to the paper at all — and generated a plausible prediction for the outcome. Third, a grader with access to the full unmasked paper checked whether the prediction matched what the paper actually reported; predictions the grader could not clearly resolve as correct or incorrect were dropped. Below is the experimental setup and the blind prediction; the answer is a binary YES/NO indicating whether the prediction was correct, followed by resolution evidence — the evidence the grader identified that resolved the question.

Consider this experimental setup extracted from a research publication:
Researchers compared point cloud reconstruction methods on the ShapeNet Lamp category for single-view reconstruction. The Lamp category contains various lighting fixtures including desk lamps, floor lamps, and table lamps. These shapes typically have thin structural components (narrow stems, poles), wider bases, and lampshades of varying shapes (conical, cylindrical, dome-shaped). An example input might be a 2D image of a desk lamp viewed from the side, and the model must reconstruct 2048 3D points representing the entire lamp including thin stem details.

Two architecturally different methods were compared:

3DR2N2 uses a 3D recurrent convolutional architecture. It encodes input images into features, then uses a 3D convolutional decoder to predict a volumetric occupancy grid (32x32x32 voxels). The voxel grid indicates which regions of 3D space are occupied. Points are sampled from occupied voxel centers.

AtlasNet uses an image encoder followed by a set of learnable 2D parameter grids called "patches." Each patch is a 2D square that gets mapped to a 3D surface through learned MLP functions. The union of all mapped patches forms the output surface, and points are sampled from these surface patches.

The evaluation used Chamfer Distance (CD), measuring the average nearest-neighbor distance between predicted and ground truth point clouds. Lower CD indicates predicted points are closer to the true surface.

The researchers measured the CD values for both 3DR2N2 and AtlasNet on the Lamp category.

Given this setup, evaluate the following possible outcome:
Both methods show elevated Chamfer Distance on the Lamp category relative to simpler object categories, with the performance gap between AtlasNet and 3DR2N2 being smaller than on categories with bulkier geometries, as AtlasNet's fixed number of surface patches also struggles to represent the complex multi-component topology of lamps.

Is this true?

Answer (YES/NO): NO